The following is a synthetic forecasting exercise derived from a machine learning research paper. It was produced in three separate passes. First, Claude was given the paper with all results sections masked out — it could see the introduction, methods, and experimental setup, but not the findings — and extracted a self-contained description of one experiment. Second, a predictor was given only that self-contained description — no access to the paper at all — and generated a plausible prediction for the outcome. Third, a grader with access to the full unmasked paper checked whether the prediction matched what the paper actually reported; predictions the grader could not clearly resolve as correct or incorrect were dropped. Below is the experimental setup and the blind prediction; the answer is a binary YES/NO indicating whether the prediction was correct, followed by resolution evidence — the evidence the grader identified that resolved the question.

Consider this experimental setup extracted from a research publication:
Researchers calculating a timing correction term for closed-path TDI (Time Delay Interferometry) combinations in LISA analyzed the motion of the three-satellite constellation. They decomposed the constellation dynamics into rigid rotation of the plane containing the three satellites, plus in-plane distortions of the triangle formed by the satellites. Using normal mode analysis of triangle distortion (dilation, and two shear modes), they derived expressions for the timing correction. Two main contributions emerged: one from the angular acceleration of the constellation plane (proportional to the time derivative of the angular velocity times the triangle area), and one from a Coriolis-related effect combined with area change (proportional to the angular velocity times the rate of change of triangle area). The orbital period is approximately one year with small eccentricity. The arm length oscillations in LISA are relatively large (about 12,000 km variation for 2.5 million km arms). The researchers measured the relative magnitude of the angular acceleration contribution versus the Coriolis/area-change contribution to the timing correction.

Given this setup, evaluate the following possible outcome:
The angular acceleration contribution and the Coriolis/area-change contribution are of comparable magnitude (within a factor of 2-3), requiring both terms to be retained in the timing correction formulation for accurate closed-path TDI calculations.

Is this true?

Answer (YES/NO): NO